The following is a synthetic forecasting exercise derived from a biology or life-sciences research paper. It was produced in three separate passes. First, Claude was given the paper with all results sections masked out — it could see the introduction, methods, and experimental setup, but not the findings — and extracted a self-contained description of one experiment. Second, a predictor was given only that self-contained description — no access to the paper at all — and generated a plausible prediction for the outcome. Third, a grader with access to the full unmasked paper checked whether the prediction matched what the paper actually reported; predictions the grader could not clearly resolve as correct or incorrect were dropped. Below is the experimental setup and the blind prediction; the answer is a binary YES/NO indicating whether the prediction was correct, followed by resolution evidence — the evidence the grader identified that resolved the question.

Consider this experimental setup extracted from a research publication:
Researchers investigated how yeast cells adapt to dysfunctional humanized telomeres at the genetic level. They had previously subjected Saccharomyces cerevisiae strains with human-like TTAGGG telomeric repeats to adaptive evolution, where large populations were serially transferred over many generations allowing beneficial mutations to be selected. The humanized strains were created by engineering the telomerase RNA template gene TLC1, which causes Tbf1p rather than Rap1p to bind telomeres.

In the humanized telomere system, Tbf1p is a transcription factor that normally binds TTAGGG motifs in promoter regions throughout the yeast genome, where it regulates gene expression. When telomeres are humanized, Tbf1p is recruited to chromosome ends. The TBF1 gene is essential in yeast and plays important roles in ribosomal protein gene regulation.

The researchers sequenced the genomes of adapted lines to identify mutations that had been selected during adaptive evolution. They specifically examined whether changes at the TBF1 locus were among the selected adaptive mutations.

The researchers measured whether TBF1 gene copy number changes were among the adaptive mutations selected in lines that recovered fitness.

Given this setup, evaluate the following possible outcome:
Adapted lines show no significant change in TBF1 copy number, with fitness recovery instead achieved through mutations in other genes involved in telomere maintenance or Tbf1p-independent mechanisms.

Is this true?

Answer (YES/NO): NO